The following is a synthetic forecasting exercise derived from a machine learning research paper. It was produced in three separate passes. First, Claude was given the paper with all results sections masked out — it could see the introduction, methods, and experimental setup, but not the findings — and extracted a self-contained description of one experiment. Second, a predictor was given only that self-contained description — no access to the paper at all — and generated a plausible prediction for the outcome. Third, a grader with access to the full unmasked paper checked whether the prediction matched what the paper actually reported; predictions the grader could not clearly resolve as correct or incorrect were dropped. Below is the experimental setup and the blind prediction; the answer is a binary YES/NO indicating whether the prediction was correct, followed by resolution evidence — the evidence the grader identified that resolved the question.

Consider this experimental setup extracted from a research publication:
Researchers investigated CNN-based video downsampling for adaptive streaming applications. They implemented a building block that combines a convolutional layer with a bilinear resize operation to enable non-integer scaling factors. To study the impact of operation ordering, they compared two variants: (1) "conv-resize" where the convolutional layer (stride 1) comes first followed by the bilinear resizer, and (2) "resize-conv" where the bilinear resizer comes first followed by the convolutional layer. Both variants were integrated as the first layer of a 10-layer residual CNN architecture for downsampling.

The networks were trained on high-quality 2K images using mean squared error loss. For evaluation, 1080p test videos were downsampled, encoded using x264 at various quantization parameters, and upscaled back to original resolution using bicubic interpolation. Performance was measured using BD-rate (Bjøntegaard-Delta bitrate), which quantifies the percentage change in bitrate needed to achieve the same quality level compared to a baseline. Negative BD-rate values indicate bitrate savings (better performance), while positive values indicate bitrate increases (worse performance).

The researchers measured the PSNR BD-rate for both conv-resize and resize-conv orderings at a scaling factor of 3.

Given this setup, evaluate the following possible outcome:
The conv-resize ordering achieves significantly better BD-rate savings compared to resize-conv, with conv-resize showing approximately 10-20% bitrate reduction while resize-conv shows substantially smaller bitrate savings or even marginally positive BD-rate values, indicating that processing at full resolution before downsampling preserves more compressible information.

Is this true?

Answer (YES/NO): NO